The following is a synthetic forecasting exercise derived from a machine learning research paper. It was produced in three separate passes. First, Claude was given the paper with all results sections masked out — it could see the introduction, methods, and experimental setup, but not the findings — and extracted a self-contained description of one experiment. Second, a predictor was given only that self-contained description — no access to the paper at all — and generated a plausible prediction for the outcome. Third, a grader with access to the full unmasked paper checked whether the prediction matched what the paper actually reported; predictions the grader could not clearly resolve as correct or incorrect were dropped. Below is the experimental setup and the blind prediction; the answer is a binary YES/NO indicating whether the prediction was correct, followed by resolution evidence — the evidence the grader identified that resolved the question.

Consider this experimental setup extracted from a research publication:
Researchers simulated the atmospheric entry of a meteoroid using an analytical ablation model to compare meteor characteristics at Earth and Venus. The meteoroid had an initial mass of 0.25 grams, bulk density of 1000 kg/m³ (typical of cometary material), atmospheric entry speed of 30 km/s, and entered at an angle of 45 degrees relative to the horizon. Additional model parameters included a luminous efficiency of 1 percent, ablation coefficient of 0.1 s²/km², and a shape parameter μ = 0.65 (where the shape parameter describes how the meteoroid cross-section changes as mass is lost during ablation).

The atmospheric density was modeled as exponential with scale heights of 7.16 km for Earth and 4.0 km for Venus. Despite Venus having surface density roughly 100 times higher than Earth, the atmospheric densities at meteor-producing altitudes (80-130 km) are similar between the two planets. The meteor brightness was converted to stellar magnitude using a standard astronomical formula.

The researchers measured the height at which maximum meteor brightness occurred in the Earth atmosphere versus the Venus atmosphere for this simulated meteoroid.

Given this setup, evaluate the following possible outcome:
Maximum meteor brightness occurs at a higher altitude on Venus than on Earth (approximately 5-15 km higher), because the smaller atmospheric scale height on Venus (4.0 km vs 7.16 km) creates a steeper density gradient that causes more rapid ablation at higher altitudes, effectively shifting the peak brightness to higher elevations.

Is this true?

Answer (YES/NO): YES